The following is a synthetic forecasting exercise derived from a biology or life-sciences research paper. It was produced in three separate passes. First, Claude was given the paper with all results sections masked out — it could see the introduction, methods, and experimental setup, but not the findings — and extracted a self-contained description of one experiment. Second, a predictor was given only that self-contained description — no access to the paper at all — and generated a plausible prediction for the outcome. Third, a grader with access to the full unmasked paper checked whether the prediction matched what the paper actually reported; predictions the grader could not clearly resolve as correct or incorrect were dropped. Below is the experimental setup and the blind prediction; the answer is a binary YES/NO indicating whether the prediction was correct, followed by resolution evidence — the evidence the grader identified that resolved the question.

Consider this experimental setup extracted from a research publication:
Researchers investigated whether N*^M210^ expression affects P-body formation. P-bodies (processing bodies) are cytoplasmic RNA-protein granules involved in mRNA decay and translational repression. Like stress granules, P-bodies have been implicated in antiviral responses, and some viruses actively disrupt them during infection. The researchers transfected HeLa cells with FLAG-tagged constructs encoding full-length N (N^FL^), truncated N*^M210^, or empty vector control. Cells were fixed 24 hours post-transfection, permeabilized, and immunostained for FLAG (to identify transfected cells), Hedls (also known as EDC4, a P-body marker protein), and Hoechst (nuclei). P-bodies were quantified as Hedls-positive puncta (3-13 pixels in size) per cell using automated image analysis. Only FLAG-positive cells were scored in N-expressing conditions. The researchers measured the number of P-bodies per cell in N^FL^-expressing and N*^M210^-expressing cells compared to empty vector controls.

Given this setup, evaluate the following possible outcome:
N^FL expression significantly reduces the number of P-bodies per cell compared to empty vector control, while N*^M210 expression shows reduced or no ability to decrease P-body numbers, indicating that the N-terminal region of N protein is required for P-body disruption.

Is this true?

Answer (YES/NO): NO